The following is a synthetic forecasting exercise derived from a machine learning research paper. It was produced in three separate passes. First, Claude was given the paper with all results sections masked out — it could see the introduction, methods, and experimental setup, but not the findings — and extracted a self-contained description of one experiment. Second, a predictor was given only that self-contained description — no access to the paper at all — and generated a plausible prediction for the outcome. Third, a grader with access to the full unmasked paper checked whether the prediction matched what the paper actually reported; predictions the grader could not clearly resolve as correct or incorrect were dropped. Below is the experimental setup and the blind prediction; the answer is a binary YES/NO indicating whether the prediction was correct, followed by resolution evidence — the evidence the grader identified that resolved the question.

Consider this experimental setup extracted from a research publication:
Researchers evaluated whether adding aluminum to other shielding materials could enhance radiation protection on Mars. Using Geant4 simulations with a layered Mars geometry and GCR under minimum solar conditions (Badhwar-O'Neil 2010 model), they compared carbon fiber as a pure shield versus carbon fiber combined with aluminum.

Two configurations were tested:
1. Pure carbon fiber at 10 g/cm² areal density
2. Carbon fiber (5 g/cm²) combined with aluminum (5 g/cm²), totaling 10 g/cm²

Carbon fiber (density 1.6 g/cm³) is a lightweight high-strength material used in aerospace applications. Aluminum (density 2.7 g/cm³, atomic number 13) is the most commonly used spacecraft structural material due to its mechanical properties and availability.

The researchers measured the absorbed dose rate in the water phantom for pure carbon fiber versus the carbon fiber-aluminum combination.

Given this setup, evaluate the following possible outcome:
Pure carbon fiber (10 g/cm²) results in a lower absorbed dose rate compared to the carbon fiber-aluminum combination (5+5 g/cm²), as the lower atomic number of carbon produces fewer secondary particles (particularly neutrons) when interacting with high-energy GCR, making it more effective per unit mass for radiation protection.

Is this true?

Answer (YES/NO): YES